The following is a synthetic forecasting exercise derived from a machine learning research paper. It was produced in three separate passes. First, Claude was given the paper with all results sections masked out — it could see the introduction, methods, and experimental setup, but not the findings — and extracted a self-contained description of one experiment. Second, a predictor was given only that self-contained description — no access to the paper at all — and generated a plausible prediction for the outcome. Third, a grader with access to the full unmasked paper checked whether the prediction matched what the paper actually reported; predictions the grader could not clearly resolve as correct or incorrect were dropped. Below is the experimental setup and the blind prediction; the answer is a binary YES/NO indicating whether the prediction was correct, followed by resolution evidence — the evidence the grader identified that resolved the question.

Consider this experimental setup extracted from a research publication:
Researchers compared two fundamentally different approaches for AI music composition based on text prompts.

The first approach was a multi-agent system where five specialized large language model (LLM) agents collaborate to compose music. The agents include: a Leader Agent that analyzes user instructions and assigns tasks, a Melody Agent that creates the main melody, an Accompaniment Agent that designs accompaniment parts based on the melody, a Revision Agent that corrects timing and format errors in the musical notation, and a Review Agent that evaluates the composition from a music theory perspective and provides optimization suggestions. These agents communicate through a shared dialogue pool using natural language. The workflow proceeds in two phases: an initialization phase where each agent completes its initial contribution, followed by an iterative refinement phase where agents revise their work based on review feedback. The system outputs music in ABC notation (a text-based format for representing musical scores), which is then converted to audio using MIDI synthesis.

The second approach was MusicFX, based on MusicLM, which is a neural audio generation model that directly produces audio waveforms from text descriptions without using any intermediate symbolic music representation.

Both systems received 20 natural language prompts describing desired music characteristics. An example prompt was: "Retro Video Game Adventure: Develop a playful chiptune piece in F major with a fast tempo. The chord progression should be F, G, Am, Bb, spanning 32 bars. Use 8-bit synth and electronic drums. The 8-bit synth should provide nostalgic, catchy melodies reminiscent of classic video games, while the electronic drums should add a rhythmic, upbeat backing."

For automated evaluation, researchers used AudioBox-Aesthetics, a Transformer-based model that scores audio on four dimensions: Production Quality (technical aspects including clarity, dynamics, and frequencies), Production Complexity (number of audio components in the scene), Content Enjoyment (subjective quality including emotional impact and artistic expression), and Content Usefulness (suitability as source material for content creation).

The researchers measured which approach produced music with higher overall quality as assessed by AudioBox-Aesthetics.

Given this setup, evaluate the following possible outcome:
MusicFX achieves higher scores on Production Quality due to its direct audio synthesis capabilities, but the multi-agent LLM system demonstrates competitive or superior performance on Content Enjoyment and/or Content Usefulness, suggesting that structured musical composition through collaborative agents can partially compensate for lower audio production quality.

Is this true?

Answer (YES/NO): NO